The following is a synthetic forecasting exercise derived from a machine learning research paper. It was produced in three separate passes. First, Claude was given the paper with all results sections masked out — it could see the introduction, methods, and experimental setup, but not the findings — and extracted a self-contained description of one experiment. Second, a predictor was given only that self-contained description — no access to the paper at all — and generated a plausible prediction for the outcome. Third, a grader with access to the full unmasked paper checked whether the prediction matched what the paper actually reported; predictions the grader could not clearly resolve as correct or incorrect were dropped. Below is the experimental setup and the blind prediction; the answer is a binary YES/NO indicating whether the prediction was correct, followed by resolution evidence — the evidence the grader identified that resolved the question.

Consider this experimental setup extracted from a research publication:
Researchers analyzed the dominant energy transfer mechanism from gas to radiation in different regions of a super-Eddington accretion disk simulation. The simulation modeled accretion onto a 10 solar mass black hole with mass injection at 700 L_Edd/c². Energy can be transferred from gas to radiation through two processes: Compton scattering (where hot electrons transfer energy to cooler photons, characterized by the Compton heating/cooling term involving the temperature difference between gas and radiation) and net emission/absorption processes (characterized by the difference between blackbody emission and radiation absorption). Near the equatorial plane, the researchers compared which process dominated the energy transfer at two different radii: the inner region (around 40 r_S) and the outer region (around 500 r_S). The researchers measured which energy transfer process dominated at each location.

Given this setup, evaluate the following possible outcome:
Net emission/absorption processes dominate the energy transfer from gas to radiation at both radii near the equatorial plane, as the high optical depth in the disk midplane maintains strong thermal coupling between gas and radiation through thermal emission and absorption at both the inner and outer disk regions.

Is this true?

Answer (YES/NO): NO